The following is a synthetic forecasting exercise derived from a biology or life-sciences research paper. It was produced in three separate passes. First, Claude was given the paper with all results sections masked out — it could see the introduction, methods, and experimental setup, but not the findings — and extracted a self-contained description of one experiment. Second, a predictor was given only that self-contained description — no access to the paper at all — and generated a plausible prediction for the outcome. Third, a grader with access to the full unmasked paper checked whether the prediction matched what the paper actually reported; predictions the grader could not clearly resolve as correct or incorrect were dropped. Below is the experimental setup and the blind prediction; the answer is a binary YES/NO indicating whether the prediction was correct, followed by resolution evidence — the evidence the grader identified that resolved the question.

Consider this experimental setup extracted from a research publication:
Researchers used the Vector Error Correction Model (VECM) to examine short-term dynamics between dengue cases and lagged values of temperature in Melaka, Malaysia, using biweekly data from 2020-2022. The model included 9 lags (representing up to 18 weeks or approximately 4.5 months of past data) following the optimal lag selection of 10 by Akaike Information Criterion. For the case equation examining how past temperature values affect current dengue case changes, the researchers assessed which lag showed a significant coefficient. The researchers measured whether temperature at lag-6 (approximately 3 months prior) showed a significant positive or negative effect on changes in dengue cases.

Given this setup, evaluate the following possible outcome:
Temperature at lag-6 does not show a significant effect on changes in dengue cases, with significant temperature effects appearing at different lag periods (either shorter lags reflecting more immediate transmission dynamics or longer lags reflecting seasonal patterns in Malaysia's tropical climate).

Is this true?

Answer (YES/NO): NO